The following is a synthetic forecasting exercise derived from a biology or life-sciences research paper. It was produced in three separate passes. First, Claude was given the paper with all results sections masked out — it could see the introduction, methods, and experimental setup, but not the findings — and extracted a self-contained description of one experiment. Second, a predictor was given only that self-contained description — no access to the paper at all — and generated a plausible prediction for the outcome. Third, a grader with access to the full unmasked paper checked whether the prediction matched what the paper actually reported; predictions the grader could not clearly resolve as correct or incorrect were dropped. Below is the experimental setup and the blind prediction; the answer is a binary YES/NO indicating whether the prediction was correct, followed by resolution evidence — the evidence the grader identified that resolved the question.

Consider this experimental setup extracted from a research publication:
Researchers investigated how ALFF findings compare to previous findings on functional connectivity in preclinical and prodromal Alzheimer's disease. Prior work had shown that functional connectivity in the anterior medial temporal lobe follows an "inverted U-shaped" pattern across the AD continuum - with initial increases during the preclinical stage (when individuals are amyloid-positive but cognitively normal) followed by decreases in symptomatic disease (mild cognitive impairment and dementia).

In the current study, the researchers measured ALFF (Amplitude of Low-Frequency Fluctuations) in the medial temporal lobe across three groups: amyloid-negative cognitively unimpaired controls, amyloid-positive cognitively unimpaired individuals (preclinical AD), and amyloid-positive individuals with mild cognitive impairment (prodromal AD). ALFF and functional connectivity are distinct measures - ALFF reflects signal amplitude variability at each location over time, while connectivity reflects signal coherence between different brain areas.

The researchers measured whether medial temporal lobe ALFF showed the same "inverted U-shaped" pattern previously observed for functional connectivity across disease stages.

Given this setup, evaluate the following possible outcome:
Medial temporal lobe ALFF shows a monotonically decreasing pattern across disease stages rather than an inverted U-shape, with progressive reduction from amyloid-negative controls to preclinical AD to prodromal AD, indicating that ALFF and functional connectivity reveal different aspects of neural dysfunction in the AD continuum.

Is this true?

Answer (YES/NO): NO